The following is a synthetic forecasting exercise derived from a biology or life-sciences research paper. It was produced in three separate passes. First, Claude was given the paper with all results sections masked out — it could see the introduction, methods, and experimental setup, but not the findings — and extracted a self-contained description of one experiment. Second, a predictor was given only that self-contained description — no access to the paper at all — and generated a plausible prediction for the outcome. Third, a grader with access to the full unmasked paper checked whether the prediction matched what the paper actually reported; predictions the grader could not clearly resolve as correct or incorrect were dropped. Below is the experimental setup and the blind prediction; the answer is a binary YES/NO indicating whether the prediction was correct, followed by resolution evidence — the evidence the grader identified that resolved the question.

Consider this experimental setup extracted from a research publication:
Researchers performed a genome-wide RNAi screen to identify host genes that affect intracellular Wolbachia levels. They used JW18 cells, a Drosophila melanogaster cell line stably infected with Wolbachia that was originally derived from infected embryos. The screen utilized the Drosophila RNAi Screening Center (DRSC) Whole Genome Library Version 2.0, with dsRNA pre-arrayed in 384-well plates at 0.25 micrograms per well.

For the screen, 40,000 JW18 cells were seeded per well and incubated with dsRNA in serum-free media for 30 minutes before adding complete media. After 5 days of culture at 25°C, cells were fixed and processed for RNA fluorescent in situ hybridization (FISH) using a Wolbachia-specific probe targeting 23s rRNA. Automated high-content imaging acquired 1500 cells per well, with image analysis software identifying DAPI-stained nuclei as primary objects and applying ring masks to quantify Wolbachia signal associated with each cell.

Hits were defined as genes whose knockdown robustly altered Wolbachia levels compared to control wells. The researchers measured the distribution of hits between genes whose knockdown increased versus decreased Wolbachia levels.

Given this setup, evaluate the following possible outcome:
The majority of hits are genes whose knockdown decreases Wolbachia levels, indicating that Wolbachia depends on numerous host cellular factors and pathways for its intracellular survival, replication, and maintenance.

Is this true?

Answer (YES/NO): YES